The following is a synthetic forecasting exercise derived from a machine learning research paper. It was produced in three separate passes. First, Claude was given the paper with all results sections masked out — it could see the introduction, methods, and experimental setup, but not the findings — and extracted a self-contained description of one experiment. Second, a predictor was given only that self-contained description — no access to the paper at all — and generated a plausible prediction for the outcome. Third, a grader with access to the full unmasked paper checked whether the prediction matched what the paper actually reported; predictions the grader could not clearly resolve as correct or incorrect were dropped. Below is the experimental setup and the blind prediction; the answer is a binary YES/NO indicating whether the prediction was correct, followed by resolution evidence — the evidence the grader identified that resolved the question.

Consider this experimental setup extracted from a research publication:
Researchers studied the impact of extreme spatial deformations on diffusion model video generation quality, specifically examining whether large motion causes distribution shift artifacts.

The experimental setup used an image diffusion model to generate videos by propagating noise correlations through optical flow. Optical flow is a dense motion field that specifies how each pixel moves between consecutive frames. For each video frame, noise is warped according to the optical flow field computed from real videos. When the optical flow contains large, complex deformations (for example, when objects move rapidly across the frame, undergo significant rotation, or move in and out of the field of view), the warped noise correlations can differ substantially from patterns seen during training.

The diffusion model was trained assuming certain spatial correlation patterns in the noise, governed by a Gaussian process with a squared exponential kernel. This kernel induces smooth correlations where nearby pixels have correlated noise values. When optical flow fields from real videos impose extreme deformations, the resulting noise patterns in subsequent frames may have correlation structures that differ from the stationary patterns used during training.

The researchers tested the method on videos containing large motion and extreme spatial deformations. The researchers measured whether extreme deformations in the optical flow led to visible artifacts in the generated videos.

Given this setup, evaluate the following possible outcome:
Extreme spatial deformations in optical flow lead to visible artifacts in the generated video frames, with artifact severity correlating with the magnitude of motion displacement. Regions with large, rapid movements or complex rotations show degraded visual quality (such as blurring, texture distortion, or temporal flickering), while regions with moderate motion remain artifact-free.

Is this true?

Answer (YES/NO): NO